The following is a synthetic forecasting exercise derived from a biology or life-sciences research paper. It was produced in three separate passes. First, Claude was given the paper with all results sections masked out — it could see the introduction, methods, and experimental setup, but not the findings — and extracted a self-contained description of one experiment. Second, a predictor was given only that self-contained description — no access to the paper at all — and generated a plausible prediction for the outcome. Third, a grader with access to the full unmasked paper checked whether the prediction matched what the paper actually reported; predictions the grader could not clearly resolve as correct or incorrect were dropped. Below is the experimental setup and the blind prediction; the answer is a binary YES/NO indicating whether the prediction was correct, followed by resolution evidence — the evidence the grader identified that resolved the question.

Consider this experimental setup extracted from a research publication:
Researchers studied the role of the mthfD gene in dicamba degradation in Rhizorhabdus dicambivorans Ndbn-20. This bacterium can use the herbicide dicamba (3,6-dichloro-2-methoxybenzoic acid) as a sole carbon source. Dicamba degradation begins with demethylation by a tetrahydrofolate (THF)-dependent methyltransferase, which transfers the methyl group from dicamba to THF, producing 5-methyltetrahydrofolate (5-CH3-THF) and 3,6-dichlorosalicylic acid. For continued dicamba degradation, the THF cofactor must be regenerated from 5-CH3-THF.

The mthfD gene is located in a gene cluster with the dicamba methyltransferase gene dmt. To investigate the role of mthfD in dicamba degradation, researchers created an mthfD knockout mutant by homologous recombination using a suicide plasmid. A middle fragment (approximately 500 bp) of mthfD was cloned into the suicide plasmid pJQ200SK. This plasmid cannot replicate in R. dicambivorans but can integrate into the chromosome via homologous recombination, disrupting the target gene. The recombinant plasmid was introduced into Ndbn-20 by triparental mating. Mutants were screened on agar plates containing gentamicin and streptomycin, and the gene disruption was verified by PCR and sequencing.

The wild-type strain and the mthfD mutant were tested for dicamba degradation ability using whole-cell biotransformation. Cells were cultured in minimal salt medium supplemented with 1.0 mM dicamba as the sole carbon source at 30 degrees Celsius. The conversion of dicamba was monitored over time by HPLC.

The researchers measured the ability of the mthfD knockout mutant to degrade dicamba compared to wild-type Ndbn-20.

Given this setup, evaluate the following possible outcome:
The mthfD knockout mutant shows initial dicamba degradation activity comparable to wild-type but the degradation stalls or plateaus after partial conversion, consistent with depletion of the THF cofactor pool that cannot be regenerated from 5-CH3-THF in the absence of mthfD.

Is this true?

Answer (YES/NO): NO